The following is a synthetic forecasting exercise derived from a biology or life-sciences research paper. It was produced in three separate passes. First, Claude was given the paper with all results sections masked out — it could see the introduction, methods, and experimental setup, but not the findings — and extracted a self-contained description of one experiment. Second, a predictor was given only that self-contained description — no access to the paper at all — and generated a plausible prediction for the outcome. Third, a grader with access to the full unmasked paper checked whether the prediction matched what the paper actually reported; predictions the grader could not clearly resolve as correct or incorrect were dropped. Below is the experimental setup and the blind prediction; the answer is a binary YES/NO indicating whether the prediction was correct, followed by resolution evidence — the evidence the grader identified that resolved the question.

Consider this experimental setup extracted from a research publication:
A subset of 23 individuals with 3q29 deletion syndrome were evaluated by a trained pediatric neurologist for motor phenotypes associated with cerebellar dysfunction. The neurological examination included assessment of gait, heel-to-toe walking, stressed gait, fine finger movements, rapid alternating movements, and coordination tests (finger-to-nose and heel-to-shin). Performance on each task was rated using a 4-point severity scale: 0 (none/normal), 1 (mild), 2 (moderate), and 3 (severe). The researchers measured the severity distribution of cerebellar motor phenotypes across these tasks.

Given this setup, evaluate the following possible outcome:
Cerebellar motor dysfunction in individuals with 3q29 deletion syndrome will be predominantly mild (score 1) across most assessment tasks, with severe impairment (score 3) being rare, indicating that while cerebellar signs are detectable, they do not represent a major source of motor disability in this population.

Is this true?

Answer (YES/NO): YES